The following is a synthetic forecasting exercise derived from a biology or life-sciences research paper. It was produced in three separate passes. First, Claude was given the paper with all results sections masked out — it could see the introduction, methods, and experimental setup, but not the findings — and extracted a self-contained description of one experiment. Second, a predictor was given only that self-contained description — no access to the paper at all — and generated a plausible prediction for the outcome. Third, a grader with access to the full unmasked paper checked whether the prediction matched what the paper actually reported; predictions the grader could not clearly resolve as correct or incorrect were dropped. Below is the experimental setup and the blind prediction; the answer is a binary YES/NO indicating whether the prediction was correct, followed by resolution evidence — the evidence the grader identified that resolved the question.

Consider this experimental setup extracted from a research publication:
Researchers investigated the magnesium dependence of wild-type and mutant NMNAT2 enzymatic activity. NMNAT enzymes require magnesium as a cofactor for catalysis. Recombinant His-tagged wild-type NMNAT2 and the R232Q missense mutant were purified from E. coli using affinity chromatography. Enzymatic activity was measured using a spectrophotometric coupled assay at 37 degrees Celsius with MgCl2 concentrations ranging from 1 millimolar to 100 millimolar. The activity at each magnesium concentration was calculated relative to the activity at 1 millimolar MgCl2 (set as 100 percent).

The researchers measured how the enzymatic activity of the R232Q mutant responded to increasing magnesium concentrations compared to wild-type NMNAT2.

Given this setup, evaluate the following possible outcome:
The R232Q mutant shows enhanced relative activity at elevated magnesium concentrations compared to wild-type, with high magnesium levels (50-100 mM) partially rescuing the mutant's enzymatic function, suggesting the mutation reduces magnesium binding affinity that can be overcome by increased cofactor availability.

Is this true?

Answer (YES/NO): NO